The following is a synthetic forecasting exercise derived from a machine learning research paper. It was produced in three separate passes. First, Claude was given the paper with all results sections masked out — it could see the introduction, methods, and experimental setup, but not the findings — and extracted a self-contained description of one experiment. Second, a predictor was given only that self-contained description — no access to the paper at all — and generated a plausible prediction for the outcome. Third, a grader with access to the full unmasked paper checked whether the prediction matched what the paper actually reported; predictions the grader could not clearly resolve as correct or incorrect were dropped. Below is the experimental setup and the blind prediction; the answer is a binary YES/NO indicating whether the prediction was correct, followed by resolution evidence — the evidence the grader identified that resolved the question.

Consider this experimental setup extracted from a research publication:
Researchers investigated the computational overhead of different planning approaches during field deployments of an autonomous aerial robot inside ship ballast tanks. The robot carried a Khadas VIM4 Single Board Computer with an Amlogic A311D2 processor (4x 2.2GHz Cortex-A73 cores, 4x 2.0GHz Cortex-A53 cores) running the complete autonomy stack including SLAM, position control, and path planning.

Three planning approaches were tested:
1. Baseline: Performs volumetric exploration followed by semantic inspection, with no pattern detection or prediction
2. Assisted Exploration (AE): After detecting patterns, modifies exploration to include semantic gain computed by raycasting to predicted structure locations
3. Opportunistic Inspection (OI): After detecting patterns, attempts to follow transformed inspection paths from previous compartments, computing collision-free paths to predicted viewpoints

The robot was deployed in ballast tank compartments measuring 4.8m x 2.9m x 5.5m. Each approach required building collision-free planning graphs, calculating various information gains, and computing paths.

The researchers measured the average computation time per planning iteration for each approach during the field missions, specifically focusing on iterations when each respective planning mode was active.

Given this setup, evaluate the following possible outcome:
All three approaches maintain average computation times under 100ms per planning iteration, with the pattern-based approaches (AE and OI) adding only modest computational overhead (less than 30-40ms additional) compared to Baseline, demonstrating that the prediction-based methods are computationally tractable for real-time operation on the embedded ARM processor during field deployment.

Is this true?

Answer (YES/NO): NO